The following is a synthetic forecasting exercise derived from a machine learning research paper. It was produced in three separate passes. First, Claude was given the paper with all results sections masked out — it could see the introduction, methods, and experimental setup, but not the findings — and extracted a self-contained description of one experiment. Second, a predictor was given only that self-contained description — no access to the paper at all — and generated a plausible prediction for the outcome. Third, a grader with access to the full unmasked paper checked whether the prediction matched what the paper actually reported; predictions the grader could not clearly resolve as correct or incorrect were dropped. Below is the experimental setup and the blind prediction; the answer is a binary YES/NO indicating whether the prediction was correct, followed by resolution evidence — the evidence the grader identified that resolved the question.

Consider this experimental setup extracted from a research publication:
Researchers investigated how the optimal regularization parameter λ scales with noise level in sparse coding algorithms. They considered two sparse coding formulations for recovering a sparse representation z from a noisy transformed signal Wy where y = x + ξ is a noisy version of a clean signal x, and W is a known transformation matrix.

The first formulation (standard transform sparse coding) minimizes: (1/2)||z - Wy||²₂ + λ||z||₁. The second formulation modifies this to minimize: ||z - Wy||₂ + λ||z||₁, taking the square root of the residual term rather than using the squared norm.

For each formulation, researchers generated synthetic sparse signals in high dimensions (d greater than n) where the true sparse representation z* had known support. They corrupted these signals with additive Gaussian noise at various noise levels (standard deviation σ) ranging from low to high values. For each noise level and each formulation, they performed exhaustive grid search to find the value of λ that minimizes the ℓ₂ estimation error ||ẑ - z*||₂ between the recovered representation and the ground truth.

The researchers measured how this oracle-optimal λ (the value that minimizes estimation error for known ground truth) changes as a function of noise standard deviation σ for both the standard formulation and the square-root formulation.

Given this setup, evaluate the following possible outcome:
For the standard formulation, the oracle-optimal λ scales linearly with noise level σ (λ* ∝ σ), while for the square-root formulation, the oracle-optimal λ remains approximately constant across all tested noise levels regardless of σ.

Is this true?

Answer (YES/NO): YES